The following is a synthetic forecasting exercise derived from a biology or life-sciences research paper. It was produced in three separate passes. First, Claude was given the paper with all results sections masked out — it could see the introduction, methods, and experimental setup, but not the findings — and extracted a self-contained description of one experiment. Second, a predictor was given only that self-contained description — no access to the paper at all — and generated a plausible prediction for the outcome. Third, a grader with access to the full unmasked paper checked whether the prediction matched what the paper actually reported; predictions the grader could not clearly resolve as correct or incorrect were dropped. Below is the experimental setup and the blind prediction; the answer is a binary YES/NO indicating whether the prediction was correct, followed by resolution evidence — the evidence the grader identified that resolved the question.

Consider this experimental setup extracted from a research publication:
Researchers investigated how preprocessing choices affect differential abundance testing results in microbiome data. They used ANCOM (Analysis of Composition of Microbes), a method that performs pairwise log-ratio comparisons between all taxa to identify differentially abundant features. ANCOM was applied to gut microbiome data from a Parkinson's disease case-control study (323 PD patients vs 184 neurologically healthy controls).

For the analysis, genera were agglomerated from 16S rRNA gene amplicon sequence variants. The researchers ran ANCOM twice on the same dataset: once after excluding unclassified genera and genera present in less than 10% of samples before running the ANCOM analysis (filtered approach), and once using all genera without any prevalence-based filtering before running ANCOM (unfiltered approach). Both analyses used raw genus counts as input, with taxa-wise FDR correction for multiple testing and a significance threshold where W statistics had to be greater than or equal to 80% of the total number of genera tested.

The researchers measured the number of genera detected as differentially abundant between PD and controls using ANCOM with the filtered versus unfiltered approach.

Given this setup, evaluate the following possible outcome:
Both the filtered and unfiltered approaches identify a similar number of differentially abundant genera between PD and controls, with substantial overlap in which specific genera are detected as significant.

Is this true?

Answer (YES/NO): NO